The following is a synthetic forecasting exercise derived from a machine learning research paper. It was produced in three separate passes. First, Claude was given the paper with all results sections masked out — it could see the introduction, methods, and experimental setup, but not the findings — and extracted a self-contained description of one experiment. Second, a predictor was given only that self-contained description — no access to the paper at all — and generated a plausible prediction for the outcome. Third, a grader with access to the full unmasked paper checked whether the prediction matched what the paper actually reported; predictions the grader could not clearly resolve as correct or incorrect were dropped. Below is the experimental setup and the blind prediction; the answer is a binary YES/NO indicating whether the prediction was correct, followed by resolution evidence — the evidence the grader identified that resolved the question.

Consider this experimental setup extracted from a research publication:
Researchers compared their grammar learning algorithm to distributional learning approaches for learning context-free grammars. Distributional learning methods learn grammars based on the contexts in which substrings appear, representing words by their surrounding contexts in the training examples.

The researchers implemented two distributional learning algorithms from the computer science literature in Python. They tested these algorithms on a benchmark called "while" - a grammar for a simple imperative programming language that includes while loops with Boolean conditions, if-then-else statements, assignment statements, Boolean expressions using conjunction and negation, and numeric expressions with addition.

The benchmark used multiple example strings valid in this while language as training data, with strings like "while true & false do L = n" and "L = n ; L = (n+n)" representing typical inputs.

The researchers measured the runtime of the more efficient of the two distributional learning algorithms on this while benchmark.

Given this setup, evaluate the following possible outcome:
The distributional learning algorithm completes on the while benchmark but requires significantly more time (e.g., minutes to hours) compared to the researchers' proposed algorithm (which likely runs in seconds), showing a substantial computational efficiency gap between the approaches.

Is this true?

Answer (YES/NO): YES